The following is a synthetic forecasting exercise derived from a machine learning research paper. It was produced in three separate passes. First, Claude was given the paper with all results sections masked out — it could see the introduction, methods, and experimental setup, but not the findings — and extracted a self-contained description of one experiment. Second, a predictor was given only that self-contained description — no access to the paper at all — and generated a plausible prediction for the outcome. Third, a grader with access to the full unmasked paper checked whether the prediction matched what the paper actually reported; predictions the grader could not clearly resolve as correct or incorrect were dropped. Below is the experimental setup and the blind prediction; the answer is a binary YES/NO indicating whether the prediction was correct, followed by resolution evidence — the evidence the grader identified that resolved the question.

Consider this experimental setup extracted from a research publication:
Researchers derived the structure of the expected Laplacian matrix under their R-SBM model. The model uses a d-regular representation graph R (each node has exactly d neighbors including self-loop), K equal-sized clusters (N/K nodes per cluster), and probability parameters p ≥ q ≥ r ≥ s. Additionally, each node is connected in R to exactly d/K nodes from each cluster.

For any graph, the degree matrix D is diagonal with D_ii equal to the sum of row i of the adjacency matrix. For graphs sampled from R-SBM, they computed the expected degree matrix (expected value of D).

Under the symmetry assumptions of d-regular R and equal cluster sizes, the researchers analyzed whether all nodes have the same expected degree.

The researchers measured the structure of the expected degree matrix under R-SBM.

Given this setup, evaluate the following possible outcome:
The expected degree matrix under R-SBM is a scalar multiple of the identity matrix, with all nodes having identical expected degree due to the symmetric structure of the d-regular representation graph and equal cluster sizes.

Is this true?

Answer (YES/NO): YES